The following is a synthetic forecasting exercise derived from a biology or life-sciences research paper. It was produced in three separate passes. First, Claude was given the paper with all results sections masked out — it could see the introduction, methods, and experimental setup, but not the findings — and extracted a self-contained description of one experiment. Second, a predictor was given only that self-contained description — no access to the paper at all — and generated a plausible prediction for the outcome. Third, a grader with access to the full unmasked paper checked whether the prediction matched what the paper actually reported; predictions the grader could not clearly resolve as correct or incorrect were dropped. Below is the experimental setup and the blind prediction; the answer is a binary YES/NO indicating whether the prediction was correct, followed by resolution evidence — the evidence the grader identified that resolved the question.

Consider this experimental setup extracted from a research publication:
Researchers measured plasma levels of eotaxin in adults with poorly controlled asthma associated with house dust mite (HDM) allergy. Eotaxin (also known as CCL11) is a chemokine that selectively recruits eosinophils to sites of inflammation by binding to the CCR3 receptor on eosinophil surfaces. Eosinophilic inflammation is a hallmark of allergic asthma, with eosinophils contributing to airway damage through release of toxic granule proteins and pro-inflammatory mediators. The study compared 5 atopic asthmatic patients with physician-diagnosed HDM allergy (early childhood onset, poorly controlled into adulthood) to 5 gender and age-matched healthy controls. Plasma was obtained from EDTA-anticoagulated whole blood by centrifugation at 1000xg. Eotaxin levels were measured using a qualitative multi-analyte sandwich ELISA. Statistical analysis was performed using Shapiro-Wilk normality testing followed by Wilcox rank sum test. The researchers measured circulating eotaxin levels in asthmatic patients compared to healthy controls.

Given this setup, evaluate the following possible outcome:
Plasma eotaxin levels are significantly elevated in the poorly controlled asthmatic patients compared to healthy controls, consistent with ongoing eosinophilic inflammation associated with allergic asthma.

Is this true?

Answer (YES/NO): NO